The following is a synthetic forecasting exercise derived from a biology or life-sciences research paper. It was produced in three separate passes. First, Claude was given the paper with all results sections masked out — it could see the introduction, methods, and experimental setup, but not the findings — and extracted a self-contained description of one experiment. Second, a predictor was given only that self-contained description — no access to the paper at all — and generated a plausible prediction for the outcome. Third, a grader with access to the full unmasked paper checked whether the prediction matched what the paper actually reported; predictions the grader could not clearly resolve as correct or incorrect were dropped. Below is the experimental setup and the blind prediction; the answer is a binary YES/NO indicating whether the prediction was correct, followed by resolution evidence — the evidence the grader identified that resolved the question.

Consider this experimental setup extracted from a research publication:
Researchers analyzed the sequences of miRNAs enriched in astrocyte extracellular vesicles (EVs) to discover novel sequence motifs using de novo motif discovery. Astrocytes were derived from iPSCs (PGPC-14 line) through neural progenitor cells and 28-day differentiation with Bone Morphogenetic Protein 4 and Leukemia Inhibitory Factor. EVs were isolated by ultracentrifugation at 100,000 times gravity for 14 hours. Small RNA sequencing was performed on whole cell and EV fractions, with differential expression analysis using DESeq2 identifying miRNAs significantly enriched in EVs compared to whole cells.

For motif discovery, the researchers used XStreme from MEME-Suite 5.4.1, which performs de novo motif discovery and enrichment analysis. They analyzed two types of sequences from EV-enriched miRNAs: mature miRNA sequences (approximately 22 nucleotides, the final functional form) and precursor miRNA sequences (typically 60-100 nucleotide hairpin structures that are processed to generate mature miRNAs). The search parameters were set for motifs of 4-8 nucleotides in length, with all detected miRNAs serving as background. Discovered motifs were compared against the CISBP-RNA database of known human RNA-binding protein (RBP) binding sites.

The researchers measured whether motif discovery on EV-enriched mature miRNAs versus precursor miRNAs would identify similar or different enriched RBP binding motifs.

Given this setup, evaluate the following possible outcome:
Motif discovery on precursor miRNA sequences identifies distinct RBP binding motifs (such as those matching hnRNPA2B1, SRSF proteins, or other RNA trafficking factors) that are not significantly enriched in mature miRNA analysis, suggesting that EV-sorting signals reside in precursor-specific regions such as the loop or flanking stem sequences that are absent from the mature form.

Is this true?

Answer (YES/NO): NO